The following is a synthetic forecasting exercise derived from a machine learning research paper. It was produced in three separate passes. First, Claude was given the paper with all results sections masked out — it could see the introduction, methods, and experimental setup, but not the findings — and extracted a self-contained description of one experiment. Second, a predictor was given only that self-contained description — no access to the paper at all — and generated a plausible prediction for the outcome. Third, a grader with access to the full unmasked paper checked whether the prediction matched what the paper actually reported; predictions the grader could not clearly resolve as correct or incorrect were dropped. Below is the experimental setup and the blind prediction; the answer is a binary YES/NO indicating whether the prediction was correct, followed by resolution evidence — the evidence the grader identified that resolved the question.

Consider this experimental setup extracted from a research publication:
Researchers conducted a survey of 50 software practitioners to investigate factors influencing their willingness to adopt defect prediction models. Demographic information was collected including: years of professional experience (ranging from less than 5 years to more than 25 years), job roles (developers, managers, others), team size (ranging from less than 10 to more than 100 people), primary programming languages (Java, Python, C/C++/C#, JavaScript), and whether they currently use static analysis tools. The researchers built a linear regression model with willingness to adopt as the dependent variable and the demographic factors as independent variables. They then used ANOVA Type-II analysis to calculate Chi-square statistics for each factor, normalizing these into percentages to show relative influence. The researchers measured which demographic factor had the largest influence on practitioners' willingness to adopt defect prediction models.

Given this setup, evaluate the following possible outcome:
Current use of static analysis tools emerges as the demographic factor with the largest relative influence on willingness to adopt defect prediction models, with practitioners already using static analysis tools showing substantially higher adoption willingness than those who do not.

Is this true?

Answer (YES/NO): NO